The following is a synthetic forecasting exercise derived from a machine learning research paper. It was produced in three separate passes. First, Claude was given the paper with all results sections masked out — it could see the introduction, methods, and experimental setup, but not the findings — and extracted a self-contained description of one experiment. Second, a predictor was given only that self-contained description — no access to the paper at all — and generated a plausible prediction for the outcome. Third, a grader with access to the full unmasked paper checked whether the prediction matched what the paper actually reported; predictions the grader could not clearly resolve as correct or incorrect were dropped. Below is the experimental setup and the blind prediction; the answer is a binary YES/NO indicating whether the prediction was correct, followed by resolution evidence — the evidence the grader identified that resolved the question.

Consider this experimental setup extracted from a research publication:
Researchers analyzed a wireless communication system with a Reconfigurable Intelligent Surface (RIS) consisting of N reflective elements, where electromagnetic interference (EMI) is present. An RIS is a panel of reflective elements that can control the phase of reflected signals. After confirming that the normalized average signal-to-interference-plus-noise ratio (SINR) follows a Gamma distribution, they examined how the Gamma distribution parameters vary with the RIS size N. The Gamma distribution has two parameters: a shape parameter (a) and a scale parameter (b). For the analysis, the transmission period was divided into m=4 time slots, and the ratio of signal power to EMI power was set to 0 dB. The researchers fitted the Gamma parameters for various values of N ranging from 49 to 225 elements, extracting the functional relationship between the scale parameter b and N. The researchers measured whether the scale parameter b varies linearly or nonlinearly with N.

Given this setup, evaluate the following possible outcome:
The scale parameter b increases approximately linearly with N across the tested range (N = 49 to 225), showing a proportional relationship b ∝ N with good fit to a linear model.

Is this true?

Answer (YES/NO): YES